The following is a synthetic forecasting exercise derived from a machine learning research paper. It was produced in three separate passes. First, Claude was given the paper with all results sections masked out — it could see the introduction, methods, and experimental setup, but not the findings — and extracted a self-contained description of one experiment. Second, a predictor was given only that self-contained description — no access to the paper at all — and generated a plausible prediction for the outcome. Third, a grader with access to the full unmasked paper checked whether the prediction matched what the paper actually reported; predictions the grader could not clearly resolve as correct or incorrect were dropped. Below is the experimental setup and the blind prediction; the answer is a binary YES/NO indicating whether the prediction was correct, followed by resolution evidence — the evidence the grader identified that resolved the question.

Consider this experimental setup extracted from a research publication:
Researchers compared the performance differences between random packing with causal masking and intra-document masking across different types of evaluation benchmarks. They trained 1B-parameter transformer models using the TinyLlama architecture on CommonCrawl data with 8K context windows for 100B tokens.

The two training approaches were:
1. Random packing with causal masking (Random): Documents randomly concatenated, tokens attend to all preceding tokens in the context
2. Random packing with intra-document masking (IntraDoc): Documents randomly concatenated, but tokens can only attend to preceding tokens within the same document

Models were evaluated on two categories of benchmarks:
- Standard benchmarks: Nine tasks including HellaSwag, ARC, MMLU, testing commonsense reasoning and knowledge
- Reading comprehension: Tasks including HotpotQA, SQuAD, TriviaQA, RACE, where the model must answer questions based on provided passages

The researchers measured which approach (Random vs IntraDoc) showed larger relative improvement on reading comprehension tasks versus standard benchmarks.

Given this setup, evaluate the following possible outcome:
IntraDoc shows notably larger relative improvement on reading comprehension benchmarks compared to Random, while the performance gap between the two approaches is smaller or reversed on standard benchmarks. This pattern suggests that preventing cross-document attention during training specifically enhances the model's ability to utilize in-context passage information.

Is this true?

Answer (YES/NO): YES